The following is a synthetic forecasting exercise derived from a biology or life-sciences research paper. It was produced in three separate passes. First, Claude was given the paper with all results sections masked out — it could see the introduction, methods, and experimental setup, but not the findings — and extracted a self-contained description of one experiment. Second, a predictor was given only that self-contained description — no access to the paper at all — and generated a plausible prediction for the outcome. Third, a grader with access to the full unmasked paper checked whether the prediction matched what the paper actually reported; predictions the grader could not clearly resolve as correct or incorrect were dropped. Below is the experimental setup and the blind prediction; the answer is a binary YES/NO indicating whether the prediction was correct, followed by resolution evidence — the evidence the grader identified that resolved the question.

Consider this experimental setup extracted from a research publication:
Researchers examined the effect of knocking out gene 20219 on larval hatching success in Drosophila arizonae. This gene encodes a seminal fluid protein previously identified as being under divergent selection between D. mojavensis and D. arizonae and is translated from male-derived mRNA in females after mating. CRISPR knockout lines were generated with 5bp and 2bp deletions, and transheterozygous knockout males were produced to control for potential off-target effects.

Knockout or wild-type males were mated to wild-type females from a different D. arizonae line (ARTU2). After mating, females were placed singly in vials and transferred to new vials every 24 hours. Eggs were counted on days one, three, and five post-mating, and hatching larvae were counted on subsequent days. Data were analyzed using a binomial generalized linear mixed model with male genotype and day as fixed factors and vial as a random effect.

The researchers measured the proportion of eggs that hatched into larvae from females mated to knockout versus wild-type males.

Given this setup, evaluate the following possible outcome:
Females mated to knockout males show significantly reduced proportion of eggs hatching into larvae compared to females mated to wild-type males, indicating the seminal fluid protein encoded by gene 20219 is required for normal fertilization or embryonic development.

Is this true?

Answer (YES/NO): YES